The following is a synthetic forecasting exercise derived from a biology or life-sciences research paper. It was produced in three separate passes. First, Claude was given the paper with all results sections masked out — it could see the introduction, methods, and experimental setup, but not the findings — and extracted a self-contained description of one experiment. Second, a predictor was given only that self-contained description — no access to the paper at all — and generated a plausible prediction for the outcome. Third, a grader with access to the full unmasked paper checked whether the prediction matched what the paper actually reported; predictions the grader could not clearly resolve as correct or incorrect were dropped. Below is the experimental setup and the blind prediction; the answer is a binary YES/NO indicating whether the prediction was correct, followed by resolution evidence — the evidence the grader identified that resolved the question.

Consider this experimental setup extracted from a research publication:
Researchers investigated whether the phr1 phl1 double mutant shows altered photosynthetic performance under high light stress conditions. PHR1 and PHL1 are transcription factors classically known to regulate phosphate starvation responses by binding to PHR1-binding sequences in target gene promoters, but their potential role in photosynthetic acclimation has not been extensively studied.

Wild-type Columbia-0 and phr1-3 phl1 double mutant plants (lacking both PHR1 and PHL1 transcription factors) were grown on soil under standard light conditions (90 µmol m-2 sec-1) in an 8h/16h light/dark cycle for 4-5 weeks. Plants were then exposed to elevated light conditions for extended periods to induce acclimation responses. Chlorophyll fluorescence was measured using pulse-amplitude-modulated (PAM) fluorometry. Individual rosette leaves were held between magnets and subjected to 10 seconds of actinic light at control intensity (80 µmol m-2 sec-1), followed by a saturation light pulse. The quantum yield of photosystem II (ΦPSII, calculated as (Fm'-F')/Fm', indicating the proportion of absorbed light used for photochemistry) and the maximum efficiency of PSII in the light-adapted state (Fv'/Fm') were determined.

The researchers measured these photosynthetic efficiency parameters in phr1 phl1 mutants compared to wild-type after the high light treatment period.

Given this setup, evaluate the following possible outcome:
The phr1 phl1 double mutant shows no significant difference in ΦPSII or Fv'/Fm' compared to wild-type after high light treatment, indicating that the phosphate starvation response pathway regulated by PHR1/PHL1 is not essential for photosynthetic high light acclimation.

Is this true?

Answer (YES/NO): YES